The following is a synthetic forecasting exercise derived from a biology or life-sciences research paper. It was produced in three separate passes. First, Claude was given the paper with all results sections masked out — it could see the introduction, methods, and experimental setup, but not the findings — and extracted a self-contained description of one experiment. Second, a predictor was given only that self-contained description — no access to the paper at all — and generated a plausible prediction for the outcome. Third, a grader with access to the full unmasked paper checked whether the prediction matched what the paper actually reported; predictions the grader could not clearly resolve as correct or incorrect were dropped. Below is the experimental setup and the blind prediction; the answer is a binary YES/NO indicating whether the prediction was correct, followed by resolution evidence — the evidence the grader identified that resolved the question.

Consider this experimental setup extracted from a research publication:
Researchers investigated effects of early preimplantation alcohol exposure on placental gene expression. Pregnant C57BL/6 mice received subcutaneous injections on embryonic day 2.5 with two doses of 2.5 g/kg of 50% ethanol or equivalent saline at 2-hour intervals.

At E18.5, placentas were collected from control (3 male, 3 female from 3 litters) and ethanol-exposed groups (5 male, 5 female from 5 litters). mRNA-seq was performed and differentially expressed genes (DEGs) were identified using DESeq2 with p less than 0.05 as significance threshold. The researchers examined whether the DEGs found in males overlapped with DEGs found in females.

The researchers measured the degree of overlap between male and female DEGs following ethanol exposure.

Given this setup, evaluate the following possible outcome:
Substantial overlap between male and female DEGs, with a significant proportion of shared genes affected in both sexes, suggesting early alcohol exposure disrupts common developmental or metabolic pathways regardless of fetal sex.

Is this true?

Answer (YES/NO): NO